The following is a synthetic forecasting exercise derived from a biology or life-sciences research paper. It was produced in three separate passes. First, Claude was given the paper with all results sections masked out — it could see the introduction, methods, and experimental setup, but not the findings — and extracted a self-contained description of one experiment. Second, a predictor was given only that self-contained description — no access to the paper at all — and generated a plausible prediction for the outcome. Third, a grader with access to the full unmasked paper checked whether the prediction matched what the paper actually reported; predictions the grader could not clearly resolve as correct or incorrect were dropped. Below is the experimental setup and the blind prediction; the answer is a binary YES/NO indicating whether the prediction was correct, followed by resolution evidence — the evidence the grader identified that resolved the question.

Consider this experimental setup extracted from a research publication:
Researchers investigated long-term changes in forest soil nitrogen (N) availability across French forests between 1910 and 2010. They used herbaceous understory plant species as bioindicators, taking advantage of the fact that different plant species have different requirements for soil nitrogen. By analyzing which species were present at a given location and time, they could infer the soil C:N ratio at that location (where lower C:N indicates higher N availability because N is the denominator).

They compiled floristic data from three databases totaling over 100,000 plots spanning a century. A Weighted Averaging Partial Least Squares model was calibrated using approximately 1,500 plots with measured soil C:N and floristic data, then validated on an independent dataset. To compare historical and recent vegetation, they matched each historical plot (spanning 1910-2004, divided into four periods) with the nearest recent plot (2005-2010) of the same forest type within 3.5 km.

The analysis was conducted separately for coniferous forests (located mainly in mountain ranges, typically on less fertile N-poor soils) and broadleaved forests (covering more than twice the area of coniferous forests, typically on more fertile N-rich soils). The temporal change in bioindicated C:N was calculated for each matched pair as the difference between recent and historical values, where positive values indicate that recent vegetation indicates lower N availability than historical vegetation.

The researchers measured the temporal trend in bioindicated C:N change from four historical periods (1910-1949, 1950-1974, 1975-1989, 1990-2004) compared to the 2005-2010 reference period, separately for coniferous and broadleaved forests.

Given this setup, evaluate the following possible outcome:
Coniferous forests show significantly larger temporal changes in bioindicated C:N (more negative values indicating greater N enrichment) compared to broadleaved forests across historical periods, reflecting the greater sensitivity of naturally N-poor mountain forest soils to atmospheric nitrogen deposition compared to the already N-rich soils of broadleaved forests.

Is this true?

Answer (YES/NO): NO